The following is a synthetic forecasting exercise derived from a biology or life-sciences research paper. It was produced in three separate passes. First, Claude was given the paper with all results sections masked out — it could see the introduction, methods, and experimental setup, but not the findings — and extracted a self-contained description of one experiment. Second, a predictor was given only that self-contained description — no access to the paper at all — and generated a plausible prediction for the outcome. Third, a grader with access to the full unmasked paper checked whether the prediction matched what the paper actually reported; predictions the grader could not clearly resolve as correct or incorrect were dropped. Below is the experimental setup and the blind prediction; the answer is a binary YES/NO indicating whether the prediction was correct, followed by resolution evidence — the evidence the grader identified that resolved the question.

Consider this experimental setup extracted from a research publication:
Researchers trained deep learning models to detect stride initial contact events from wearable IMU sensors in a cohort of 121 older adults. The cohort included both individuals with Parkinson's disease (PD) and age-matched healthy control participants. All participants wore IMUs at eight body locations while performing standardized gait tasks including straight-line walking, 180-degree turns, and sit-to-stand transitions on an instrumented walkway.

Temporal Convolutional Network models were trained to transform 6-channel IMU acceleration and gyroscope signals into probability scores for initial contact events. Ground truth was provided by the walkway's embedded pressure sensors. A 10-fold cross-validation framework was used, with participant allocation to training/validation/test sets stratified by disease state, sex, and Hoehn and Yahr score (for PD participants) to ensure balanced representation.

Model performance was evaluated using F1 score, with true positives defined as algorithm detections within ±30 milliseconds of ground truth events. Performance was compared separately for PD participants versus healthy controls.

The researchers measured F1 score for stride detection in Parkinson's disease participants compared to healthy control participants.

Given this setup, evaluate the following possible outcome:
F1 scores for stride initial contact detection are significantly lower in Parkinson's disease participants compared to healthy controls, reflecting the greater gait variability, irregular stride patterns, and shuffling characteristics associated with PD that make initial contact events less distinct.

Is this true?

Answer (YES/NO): NO